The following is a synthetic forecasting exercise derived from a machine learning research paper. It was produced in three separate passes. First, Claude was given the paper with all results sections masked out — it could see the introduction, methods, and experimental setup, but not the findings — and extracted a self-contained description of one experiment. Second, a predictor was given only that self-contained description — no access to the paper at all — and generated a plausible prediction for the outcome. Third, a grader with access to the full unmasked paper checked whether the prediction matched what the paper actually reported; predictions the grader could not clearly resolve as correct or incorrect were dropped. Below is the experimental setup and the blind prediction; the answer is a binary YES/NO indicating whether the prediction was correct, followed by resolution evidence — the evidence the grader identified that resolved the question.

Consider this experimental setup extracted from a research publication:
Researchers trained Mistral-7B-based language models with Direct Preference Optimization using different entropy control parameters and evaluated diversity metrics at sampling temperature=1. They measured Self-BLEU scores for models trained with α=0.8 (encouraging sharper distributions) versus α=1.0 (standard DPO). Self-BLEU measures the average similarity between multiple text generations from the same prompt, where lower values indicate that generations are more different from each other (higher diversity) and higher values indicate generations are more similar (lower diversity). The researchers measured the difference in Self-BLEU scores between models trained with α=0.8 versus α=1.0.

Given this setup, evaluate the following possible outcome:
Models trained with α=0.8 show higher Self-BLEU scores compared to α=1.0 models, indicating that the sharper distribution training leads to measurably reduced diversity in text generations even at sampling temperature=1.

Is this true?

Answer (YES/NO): YES